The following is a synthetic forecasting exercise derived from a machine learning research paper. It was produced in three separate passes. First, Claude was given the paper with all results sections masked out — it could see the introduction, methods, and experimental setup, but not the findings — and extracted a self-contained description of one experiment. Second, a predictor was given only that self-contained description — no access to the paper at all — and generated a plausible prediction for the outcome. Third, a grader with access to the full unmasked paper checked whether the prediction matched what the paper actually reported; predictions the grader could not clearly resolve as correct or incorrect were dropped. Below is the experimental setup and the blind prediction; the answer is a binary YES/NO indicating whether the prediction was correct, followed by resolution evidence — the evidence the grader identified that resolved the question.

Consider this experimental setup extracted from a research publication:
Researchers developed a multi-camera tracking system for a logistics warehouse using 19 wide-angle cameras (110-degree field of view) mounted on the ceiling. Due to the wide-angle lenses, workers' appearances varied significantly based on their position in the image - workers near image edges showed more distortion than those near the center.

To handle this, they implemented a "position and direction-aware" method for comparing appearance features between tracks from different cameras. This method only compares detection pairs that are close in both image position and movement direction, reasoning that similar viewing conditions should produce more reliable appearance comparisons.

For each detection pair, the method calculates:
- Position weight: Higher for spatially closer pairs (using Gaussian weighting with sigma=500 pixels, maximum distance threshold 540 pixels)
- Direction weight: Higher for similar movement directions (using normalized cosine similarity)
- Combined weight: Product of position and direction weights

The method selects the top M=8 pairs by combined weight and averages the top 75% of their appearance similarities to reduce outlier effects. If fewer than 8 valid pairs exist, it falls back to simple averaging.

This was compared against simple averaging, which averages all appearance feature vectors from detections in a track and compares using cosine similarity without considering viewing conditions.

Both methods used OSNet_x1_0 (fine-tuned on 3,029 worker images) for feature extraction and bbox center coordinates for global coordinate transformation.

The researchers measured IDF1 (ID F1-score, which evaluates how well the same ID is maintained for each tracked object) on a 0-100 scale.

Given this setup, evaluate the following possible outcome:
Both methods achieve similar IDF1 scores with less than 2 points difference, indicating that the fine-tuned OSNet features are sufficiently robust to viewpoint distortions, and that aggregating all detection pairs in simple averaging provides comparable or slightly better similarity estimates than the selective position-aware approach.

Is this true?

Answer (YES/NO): NO